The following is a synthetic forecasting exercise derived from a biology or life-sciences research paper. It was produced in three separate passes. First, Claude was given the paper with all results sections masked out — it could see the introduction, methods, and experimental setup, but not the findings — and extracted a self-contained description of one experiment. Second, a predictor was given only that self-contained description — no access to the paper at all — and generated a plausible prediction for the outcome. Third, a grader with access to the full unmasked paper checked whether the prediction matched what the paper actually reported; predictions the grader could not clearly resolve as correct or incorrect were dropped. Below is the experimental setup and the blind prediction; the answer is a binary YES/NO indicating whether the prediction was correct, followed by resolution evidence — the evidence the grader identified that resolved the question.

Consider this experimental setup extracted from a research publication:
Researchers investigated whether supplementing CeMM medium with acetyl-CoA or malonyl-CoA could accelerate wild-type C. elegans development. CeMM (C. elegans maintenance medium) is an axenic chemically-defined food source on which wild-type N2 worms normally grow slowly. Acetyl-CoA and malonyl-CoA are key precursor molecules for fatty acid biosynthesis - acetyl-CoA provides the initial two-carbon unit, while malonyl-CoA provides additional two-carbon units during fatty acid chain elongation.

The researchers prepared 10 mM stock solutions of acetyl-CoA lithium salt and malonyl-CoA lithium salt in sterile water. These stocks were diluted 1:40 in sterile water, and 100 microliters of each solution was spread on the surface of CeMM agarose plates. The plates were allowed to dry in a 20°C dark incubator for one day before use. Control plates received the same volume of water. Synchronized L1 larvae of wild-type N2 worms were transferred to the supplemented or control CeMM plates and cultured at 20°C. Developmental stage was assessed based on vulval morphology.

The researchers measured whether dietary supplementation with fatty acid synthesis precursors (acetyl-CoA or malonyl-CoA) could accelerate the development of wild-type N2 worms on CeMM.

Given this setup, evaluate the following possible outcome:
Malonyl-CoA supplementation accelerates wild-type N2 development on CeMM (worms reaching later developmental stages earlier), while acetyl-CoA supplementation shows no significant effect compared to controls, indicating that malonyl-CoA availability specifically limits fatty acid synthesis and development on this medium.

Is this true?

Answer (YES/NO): NO